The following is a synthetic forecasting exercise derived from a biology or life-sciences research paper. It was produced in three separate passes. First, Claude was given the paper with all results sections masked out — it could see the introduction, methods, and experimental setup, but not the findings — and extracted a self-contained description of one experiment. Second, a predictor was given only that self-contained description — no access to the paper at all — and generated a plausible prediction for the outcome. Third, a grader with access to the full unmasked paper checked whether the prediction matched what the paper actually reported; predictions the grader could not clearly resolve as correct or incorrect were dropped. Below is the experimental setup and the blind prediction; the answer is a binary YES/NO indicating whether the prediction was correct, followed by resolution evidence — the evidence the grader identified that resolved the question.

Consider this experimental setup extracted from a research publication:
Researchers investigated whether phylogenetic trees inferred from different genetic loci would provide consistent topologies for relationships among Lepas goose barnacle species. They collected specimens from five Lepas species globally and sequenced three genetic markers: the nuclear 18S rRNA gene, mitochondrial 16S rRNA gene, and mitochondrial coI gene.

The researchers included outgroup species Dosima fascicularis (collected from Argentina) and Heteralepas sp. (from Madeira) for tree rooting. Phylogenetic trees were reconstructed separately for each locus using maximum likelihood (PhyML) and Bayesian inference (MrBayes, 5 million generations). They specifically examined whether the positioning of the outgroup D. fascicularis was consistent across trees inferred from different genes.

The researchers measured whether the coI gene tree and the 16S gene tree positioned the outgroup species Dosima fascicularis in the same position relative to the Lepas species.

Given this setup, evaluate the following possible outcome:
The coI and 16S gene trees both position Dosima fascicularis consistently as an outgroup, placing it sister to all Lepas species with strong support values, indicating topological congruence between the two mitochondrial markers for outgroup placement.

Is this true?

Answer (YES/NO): NO